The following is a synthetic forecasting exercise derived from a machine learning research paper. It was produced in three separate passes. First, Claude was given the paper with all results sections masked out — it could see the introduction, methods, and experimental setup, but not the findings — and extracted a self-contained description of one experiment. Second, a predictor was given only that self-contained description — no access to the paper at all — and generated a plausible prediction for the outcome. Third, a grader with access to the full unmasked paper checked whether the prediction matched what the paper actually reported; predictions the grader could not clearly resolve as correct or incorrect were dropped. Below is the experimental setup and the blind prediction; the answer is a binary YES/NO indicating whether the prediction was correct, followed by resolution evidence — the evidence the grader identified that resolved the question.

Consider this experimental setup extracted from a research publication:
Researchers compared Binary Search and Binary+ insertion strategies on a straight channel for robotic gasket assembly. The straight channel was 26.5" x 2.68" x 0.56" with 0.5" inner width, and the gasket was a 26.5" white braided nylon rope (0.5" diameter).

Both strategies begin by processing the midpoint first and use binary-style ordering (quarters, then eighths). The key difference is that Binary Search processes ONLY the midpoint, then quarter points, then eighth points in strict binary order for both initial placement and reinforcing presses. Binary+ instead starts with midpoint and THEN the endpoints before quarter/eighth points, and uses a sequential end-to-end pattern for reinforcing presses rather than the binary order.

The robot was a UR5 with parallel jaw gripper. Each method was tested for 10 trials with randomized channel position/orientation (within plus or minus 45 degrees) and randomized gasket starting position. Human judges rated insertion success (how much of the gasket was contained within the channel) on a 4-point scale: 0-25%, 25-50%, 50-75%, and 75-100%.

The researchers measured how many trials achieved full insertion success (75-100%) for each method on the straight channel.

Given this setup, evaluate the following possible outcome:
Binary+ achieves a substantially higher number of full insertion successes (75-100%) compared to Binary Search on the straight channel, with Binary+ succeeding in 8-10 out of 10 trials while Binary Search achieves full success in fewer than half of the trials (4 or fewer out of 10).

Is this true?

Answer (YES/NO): NO